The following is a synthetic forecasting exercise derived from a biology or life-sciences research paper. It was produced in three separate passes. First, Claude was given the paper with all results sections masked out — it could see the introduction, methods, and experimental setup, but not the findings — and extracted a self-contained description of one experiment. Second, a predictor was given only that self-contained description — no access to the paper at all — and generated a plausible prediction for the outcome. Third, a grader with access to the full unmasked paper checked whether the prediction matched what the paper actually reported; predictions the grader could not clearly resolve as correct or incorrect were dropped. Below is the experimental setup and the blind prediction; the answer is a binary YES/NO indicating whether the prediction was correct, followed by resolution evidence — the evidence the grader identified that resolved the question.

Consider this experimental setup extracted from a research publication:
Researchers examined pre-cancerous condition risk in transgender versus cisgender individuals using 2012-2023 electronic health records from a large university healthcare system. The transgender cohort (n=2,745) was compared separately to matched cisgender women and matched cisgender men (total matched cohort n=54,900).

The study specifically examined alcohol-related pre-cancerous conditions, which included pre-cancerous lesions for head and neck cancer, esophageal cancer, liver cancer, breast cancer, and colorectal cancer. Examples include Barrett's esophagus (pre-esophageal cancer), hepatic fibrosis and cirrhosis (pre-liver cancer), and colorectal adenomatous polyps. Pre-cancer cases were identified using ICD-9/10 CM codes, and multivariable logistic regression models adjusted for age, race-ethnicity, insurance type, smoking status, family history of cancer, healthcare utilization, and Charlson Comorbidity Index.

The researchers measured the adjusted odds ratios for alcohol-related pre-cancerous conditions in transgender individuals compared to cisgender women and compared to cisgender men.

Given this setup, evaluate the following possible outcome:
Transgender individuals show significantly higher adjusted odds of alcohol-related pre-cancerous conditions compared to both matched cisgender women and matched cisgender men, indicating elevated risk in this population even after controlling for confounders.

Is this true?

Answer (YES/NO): YES